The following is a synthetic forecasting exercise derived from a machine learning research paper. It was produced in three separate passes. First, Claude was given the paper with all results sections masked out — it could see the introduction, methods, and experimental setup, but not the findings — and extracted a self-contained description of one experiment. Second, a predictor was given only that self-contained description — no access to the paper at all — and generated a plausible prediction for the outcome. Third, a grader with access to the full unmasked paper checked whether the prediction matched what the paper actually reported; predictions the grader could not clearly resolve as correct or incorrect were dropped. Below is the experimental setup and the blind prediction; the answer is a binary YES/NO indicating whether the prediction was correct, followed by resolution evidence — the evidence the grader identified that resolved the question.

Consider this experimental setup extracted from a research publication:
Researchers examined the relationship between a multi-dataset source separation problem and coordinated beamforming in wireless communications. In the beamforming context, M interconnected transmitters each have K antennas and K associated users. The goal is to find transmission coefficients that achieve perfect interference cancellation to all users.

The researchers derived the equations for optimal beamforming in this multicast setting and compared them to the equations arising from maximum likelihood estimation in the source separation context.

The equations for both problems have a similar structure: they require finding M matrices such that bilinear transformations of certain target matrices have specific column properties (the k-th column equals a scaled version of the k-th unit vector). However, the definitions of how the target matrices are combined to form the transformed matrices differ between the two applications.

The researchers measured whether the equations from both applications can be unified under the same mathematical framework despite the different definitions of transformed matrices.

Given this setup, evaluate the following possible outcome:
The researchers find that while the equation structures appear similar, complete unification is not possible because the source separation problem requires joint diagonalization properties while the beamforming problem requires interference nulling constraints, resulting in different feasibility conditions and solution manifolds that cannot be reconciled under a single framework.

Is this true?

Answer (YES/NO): NO